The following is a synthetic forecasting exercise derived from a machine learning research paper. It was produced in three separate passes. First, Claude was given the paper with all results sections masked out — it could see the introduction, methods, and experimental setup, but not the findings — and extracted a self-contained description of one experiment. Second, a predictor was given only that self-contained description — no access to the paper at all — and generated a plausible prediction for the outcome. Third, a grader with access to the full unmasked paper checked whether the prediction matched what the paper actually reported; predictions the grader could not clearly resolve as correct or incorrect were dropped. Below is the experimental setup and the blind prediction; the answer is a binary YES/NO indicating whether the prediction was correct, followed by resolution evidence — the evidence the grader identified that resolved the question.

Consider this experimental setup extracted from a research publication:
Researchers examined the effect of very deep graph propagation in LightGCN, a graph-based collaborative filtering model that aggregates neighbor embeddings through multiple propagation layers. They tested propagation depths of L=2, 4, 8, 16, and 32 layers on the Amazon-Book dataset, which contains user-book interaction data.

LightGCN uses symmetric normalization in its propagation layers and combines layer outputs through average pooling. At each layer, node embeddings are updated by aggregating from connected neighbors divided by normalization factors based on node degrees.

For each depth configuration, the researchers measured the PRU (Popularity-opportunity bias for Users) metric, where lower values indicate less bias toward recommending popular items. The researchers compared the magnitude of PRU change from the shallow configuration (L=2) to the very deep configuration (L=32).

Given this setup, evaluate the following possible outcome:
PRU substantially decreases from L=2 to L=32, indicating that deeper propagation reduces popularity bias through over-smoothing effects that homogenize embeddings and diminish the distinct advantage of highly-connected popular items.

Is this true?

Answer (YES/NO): NO